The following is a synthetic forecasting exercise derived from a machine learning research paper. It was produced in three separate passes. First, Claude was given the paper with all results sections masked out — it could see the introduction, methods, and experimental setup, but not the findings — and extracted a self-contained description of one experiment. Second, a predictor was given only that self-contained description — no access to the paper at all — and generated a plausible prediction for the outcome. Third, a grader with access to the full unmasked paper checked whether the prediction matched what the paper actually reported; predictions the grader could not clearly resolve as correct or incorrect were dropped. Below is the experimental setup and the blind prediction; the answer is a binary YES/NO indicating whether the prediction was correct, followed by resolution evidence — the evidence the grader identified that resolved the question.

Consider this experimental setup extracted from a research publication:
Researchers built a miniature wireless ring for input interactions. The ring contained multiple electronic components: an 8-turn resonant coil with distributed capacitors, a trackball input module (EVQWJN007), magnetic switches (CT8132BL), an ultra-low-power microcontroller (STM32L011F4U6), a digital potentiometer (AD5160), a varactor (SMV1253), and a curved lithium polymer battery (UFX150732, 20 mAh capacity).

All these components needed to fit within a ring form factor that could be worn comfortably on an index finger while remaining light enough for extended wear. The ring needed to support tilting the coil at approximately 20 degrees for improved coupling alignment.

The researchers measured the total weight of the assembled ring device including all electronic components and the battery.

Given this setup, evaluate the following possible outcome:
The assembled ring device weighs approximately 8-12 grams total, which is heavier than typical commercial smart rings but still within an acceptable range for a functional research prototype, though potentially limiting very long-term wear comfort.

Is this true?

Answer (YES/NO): NO